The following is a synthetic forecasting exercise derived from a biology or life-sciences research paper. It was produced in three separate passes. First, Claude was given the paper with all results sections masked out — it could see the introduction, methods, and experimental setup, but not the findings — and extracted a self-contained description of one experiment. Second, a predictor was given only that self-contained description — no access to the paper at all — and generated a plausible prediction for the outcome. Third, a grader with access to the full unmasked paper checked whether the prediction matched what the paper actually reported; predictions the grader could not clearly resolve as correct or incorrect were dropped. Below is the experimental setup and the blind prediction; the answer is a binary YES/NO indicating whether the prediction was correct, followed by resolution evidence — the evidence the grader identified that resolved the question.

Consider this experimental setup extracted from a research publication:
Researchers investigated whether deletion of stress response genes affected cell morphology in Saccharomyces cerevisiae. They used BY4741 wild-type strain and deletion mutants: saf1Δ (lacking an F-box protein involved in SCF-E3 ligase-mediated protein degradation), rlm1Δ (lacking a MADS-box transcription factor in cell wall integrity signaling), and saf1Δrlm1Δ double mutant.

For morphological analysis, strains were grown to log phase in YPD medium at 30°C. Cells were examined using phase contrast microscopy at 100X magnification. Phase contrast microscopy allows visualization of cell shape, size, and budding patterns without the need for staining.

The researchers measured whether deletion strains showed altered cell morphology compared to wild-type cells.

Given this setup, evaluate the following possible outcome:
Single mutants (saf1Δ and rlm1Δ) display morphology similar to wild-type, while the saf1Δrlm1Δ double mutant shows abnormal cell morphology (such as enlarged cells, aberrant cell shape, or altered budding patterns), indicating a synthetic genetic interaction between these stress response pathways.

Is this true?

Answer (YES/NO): NO